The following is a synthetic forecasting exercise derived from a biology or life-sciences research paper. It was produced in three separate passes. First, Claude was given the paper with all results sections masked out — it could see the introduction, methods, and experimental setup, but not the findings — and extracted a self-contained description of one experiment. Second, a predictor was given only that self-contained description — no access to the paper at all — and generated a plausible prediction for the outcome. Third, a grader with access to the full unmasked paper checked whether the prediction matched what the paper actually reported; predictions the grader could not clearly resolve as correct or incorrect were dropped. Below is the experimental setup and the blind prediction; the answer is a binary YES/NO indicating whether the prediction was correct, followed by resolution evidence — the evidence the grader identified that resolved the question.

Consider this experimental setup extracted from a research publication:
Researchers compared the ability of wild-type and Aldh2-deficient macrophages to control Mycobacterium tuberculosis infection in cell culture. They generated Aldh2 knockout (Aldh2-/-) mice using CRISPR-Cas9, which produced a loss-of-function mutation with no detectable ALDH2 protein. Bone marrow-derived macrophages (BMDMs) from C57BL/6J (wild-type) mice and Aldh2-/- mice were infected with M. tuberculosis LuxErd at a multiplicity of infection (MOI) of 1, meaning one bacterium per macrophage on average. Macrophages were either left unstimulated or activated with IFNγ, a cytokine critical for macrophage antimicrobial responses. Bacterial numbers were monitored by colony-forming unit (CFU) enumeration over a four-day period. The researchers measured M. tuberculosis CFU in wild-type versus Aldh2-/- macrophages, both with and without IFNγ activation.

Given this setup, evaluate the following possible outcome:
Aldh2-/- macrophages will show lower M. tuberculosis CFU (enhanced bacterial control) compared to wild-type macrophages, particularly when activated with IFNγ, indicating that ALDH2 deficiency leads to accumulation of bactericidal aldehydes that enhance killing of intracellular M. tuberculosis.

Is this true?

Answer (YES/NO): NO